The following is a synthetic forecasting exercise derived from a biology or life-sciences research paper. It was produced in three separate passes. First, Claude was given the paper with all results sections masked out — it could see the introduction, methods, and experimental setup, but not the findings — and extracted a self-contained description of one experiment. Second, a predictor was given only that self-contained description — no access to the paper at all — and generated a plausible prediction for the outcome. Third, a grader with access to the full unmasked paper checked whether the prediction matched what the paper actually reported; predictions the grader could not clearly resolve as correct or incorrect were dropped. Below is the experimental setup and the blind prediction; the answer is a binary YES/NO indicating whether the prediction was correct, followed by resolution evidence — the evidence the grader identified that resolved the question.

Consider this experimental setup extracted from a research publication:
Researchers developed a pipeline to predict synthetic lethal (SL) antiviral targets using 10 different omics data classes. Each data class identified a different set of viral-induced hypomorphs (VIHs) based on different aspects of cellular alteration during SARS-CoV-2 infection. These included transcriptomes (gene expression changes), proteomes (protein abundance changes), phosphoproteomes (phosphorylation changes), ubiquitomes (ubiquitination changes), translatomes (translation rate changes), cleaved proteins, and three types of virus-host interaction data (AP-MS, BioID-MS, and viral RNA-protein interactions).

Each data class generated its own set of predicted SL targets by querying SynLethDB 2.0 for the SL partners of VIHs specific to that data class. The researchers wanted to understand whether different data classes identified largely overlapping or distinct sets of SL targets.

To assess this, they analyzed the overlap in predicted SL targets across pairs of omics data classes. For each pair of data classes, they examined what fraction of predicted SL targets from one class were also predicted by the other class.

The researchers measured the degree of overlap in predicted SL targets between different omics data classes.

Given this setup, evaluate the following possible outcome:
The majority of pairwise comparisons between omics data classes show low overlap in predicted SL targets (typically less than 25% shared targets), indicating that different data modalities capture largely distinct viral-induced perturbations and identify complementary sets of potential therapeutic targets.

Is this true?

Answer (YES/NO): NO